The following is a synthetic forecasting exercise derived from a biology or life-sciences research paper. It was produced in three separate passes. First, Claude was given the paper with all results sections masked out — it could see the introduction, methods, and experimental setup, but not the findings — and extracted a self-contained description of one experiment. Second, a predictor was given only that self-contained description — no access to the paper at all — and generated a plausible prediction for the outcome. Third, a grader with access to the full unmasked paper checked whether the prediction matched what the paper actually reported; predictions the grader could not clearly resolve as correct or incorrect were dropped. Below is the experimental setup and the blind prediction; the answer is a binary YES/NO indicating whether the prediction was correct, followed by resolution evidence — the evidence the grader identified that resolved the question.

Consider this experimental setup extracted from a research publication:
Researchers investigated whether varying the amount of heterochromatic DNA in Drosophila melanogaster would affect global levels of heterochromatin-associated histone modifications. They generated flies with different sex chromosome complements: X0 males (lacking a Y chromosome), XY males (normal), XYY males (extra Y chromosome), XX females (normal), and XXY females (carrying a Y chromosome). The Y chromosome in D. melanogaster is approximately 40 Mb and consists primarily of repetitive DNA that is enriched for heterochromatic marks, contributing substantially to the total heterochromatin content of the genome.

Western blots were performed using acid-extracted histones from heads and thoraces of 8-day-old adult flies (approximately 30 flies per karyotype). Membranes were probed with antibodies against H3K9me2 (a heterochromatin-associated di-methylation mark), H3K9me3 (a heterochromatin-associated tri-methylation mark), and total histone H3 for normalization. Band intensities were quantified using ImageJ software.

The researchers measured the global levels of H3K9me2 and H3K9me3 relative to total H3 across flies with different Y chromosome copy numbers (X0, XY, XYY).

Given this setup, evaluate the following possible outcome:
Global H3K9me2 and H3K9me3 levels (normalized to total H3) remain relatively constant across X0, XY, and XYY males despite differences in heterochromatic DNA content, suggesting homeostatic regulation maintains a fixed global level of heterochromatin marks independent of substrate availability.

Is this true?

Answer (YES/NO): YES